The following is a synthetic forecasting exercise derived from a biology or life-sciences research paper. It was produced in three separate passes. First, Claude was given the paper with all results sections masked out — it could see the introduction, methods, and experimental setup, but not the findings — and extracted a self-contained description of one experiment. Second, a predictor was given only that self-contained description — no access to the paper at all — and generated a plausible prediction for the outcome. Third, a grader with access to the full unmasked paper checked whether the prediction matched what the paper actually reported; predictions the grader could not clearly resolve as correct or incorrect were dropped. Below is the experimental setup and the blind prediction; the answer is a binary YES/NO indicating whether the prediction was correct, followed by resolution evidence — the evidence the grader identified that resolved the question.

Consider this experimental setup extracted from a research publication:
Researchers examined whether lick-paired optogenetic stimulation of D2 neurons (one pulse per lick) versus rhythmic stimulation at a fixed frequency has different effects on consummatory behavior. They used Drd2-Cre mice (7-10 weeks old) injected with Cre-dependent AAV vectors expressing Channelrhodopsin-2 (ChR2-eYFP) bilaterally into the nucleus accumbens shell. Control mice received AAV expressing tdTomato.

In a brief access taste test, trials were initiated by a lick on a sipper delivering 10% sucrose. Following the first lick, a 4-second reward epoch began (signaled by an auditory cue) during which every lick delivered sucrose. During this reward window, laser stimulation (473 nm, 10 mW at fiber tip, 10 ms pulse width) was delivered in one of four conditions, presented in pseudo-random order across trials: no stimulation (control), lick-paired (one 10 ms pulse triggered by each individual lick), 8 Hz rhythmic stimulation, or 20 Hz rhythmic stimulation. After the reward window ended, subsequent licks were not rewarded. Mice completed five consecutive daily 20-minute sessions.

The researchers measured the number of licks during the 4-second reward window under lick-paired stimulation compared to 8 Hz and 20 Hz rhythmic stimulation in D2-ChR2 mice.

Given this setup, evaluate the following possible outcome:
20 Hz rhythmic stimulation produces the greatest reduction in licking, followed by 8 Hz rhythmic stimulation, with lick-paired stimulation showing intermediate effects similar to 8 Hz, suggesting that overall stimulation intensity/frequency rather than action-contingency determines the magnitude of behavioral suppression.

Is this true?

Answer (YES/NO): NO